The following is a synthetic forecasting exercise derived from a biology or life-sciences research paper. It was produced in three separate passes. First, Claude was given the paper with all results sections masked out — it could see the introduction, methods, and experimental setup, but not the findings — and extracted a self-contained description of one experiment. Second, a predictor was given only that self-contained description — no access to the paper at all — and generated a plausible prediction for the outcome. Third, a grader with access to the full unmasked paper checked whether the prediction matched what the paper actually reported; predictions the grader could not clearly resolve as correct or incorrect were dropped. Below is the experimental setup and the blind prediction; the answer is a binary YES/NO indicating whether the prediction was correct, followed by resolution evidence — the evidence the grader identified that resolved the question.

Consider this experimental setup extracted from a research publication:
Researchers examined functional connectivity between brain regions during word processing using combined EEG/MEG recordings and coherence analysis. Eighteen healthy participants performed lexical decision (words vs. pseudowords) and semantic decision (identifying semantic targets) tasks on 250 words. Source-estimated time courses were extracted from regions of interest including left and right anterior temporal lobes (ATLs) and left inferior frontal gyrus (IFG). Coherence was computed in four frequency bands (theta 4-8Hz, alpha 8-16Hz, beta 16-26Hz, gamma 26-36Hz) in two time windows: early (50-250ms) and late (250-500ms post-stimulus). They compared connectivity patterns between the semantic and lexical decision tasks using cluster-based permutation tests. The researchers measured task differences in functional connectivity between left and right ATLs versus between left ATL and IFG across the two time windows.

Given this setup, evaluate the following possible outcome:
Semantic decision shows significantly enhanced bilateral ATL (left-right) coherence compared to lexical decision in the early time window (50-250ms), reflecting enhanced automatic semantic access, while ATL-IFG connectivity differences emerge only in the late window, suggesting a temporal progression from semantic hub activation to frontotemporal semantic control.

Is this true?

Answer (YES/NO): NO